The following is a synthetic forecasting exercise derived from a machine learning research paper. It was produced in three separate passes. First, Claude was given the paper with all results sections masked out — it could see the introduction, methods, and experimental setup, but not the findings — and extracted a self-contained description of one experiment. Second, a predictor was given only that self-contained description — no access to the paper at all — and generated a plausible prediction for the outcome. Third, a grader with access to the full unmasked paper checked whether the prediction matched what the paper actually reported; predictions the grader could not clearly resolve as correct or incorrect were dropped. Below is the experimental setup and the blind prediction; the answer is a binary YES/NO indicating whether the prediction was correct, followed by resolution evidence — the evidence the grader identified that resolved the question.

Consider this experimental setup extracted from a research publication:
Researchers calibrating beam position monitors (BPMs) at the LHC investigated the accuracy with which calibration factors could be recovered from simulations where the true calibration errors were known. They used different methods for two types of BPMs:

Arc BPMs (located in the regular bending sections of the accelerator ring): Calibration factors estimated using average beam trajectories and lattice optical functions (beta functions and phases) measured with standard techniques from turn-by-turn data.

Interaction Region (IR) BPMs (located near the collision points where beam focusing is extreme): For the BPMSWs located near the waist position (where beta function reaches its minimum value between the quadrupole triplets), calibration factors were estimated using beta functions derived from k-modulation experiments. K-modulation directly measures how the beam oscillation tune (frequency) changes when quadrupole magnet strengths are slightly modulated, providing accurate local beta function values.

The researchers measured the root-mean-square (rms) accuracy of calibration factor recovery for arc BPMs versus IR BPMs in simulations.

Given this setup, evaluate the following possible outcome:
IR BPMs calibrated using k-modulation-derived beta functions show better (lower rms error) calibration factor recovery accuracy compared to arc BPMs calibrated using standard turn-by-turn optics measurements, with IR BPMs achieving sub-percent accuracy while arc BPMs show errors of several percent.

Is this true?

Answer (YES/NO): NO